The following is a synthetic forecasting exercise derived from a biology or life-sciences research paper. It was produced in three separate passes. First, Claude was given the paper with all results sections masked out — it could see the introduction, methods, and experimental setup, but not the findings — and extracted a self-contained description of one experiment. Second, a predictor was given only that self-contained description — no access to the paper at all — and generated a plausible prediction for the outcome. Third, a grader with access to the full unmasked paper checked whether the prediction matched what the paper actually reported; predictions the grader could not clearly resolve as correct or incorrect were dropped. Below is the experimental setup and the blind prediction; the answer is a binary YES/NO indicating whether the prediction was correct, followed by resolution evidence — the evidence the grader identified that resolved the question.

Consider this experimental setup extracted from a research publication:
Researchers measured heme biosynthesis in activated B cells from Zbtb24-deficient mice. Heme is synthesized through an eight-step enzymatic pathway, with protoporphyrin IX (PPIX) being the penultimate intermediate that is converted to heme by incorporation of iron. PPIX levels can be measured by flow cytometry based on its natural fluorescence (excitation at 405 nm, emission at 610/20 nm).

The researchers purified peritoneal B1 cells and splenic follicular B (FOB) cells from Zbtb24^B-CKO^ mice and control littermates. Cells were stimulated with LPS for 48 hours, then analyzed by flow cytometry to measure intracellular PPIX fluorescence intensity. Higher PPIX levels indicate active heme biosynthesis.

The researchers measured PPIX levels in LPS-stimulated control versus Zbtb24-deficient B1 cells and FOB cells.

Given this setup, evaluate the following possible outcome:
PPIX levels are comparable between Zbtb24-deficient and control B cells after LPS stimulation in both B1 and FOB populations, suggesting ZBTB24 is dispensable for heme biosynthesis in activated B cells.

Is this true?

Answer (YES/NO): NO